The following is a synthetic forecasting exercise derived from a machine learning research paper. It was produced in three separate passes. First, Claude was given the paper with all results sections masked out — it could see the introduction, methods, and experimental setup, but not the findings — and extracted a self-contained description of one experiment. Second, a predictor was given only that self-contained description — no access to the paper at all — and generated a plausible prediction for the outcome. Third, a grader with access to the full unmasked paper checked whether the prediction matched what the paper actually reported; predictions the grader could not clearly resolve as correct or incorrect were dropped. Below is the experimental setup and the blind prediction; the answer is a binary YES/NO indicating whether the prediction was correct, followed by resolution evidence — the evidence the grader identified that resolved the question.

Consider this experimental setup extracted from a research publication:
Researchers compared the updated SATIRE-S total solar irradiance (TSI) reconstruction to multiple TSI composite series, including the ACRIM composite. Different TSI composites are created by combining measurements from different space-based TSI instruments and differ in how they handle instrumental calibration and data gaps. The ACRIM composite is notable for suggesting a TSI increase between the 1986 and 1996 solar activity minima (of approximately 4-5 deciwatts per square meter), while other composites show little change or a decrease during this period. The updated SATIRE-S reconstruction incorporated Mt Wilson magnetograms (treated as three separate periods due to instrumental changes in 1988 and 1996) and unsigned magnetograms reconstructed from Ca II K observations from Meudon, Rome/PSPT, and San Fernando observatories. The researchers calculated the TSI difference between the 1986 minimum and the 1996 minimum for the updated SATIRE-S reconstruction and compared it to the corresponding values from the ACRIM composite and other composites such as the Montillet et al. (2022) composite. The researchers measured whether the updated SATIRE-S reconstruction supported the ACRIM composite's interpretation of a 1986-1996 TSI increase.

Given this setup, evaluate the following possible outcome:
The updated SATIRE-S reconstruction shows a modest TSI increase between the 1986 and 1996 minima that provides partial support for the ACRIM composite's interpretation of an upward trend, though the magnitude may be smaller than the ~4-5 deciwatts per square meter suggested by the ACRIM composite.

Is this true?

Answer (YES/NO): NO